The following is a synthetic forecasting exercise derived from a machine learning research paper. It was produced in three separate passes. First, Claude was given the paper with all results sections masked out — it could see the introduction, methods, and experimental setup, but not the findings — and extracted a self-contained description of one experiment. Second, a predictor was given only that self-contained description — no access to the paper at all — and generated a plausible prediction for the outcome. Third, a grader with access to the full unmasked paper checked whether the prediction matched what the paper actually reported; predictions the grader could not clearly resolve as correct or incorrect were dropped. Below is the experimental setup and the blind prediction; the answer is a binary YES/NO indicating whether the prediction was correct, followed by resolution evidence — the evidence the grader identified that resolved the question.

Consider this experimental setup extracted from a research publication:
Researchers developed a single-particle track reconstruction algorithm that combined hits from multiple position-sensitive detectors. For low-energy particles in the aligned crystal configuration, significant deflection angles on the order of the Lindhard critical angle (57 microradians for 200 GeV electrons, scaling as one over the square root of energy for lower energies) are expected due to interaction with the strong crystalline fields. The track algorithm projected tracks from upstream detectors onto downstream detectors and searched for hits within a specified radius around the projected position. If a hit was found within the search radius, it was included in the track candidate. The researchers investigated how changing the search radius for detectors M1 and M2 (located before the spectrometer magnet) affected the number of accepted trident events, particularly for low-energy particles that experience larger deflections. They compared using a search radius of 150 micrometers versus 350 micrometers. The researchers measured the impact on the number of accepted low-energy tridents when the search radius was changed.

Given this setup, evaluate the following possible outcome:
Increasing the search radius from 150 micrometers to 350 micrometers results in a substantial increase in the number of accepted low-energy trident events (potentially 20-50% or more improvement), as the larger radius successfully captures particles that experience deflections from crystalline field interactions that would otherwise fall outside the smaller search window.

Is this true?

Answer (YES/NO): YES